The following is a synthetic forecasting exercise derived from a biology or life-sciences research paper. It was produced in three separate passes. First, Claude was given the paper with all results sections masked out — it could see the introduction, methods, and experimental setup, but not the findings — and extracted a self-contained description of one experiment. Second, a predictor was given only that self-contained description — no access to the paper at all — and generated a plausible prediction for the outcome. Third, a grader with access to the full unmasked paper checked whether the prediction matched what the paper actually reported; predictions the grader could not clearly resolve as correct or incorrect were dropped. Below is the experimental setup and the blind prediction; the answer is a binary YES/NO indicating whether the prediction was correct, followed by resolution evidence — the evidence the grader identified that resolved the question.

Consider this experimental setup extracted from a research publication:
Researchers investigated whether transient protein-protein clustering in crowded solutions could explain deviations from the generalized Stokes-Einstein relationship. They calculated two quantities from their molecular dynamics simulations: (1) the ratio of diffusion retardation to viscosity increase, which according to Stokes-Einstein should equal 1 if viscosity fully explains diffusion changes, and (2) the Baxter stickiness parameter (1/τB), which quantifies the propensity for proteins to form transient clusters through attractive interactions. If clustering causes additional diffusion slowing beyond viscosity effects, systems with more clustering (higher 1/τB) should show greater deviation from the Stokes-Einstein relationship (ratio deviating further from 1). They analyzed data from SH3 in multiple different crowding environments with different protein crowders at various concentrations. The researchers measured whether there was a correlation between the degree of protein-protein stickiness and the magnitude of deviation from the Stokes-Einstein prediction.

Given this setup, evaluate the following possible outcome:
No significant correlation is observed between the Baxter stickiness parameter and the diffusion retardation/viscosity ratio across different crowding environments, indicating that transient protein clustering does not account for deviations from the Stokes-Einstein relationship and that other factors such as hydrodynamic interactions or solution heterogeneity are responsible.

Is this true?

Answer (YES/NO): NO